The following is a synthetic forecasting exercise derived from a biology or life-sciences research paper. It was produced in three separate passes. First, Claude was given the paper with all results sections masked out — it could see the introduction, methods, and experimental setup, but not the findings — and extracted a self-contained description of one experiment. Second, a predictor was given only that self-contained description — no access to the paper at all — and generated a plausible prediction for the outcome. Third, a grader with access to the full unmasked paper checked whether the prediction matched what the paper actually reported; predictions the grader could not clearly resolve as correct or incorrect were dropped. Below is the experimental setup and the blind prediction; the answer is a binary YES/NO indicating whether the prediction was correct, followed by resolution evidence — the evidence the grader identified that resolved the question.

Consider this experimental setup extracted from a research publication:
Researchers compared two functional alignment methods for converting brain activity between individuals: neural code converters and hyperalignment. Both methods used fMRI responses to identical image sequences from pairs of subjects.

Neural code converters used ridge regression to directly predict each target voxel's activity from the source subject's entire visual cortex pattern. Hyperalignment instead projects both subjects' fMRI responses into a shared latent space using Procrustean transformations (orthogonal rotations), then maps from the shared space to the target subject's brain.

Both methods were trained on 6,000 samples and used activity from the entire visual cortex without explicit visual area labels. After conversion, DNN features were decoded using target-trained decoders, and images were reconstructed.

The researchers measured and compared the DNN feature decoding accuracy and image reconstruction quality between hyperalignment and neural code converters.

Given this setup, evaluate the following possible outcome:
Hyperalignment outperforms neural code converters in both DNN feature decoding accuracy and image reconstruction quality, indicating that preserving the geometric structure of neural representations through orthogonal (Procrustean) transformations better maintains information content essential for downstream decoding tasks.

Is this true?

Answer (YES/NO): NO